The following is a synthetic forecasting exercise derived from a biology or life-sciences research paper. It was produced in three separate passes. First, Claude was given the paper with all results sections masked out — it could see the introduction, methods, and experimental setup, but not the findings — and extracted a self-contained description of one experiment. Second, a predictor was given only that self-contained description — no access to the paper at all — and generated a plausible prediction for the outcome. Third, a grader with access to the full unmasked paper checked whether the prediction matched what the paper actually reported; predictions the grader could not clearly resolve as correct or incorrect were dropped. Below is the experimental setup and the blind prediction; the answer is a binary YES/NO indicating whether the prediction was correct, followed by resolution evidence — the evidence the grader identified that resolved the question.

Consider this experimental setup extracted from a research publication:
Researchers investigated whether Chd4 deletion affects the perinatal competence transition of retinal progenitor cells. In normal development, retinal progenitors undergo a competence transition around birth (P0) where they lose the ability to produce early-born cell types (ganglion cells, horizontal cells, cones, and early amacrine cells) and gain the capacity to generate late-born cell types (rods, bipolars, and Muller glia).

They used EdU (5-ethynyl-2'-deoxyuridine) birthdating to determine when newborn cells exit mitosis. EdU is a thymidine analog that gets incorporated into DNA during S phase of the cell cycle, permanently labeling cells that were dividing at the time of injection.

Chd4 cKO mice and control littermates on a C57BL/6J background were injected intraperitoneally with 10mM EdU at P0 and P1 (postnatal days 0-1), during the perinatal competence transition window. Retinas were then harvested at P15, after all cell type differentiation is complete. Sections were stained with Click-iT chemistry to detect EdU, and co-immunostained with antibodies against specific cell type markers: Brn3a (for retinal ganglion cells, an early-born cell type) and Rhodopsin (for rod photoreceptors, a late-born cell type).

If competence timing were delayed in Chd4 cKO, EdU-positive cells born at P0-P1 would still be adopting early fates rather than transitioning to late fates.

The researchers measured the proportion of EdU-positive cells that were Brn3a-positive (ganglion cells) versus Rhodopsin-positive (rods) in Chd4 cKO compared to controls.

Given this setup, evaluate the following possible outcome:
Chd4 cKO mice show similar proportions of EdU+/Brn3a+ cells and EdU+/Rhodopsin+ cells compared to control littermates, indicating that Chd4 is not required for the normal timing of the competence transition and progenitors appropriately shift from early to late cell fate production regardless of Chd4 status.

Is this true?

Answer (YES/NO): NO